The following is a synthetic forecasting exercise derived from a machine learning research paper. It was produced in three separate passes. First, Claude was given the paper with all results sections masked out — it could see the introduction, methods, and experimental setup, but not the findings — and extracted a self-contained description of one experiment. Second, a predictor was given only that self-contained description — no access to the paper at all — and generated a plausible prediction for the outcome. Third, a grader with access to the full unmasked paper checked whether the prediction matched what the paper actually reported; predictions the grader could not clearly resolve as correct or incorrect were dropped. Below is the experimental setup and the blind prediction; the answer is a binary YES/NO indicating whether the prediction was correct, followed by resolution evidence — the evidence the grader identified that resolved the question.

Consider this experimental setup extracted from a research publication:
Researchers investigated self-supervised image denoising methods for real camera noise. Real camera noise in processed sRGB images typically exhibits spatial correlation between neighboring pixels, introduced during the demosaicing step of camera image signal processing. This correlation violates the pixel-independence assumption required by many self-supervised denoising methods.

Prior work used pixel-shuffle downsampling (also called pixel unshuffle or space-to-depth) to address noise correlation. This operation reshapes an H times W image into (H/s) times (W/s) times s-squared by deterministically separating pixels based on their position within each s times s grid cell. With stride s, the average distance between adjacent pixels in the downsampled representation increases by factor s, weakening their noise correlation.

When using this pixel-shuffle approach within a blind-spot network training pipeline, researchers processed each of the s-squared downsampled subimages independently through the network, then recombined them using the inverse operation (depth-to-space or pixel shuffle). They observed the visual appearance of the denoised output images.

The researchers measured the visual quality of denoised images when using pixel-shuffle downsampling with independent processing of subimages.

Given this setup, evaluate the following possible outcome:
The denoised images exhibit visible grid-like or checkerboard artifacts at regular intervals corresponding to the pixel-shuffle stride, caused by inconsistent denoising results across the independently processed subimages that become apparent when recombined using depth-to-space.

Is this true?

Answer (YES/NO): YES